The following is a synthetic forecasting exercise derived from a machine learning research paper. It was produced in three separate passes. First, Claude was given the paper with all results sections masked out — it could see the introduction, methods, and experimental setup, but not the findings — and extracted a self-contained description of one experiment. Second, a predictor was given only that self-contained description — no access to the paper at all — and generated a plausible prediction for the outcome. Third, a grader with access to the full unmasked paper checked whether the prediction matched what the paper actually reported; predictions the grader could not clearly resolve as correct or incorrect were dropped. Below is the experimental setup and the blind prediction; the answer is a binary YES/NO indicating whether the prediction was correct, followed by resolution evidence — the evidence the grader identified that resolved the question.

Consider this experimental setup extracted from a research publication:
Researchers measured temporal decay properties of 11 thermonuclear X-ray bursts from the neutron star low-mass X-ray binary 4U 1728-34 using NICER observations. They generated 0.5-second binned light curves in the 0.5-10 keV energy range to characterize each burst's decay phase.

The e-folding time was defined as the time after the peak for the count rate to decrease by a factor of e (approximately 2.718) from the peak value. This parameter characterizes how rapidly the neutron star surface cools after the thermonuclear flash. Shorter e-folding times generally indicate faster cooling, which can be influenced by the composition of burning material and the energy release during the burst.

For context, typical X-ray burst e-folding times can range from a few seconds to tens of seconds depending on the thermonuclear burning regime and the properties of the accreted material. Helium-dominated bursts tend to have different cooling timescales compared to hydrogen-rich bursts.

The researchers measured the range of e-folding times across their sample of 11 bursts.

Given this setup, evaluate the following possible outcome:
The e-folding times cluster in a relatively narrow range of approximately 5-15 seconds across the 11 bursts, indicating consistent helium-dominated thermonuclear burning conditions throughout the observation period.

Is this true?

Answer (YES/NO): YES